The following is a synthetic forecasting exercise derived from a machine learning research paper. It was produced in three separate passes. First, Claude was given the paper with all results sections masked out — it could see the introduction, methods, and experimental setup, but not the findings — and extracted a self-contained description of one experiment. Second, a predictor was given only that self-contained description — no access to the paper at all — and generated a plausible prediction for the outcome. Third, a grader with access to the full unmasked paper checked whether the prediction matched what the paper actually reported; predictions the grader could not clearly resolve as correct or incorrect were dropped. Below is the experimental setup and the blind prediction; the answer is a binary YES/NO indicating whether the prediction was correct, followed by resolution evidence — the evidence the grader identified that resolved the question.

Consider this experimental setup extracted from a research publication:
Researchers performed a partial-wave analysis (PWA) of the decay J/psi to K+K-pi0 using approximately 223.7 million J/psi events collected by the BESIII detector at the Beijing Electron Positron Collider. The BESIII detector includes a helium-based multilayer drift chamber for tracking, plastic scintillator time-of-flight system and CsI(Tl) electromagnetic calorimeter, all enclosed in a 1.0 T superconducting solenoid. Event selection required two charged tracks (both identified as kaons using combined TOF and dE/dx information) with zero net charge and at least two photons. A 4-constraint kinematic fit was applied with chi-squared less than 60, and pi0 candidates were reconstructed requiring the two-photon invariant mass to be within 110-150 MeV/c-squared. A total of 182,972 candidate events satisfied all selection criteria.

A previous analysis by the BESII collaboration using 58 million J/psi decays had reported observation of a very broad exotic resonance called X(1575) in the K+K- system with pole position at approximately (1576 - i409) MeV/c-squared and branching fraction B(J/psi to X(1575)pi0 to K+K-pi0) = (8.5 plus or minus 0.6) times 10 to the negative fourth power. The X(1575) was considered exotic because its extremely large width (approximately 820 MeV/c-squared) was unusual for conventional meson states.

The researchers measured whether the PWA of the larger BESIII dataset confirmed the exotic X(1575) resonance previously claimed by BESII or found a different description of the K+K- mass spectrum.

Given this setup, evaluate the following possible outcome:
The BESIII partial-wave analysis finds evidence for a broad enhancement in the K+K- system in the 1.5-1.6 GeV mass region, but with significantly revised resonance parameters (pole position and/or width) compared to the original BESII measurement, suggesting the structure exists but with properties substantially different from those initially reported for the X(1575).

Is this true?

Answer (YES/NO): NO